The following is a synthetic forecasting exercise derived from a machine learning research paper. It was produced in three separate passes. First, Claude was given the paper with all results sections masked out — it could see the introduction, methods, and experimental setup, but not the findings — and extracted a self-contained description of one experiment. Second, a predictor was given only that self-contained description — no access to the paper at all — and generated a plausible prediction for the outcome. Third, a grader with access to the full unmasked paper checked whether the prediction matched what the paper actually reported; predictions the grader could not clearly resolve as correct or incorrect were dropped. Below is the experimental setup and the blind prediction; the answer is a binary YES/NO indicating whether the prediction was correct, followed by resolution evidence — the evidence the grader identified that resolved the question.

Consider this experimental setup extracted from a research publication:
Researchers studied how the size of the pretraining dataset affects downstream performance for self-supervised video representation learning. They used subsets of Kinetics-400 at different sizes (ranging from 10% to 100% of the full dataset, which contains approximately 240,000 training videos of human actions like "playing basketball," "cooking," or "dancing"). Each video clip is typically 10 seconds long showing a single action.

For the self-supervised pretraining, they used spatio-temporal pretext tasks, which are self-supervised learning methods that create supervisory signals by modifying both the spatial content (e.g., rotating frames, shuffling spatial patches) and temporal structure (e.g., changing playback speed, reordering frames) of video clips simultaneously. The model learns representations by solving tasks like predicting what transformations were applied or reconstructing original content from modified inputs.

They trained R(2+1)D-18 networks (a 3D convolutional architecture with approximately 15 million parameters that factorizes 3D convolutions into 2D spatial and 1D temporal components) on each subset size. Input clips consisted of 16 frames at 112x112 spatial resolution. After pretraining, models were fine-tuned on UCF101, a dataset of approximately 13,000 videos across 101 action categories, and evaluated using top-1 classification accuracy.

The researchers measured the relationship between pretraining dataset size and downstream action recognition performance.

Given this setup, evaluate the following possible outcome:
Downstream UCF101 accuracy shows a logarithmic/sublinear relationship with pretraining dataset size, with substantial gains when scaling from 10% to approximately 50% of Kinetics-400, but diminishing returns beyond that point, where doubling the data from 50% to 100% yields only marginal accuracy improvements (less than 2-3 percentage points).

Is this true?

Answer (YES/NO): NO